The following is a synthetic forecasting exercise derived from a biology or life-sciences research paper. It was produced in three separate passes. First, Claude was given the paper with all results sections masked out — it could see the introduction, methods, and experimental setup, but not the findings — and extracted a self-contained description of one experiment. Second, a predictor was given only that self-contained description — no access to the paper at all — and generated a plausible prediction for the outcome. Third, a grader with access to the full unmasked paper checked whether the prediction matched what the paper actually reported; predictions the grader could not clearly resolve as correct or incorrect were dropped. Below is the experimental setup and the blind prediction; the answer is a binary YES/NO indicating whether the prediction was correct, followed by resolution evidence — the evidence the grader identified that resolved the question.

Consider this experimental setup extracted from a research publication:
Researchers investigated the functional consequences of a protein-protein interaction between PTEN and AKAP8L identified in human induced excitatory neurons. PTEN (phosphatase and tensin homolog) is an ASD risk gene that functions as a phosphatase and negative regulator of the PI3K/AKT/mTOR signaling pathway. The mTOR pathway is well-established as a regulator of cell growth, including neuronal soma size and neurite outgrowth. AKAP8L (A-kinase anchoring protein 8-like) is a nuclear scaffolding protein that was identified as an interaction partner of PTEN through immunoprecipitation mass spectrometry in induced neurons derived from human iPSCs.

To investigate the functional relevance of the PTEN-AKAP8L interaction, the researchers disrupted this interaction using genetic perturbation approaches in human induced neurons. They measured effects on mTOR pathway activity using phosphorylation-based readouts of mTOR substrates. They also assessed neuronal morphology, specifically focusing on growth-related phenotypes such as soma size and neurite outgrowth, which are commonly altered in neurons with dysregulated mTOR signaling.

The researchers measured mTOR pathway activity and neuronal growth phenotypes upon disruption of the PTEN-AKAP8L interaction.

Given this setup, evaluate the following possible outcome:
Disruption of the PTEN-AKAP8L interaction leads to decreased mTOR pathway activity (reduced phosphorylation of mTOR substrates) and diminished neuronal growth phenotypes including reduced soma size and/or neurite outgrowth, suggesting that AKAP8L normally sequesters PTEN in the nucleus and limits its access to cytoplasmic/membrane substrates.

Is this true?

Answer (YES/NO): NO